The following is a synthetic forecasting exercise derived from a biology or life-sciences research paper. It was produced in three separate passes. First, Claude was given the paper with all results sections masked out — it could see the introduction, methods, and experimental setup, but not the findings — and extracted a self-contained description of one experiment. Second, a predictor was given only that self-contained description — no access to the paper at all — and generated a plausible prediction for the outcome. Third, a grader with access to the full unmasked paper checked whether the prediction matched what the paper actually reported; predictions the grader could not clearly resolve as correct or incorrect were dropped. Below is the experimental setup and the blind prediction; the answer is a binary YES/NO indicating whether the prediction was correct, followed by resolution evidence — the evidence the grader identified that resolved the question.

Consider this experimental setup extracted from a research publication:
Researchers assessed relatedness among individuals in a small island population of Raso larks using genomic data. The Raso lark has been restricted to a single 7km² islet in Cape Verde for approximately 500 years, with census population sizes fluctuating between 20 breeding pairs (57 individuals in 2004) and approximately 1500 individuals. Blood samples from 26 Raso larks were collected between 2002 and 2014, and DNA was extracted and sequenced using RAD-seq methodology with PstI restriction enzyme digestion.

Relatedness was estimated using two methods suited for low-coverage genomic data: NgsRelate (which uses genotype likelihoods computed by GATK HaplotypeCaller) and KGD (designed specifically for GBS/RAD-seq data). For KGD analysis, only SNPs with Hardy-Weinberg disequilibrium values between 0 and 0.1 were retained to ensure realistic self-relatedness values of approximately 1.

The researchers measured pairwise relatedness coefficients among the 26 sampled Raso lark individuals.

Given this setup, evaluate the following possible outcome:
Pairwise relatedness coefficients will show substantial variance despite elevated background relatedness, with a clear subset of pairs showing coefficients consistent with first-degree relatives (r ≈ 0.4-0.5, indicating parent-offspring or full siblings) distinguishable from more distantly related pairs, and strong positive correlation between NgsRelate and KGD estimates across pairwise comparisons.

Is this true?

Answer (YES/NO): NO